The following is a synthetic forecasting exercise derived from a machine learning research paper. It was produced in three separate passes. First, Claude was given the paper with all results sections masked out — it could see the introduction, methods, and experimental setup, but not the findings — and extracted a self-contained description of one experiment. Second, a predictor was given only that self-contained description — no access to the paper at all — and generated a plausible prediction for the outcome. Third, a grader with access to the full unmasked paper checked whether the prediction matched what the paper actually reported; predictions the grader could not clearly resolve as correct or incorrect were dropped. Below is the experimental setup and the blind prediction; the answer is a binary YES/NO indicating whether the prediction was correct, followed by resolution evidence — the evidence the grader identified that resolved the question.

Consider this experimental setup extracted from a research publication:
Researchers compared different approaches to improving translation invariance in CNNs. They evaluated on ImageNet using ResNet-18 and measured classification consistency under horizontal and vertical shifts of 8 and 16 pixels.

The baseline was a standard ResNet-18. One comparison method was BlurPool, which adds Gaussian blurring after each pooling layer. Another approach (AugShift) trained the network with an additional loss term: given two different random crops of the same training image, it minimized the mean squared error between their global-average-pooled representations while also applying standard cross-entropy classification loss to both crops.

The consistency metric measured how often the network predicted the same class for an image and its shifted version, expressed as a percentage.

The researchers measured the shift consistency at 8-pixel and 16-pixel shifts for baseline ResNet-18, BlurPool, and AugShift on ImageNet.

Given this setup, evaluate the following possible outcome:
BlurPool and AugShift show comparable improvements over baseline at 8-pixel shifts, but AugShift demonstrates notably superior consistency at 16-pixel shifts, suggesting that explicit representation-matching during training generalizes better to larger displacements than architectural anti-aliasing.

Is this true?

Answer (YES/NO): NO